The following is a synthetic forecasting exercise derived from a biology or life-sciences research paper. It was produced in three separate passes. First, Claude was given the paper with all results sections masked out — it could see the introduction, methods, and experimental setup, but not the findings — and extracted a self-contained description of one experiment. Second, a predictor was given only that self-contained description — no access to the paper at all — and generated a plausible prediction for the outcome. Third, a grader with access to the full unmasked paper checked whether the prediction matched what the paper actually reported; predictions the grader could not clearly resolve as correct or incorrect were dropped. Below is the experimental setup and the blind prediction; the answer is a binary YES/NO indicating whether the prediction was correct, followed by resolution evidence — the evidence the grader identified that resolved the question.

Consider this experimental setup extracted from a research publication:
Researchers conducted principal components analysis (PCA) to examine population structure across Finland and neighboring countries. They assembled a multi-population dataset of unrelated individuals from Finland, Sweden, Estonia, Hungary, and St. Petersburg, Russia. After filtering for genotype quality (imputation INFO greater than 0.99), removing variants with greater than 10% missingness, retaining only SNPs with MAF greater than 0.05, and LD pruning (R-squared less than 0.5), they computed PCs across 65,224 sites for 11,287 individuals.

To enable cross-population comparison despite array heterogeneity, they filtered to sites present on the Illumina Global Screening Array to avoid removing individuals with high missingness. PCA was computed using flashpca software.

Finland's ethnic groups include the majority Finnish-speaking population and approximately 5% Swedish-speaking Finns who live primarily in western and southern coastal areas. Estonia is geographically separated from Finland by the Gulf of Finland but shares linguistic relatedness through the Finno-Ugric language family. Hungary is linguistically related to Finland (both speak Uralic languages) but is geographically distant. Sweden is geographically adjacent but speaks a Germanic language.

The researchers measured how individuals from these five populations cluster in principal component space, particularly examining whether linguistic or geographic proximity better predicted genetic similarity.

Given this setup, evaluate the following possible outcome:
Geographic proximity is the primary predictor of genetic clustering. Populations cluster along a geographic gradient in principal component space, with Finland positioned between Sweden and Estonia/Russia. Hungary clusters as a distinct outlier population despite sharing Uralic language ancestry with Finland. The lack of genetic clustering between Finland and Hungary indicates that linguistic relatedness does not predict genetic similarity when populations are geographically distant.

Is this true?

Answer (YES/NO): NO